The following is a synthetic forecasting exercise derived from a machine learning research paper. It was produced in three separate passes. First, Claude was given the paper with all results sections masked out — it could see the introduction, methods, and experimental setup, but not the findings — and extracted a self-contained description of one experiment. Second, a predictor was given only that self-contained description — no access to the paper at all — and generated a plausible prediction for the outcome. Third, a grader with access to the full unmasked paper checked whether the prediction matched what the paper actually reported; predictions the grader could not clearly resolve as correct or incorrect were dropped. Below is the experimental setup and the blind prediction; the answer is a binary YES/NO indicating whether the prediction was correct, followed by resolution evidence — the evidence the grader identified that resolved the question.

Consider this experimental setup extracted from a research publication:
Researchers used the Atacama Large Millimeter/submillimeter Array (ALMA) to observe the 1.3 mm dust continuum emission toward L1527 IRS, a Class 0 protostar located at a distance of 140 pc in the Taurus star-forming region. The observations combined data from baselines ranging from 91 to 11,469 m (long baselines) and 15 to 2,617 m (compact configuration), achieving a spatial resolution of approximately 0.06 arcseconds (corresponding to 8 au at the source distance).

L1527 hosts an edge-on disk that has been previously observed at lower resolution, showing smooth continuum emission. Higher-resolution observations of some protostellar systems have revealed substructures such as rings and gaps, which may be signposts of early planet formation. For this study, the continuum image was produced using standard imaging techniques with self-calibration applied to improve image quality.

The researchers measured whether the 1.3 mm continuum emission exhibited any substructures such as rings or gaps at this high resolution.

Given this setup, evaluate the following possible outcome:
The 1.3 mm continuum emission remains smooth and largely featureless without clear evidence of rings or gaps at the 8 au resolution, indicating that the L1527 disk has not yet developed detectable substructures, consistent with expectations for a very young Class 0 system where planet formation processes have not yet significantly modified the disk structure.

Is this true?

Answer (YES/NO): YES